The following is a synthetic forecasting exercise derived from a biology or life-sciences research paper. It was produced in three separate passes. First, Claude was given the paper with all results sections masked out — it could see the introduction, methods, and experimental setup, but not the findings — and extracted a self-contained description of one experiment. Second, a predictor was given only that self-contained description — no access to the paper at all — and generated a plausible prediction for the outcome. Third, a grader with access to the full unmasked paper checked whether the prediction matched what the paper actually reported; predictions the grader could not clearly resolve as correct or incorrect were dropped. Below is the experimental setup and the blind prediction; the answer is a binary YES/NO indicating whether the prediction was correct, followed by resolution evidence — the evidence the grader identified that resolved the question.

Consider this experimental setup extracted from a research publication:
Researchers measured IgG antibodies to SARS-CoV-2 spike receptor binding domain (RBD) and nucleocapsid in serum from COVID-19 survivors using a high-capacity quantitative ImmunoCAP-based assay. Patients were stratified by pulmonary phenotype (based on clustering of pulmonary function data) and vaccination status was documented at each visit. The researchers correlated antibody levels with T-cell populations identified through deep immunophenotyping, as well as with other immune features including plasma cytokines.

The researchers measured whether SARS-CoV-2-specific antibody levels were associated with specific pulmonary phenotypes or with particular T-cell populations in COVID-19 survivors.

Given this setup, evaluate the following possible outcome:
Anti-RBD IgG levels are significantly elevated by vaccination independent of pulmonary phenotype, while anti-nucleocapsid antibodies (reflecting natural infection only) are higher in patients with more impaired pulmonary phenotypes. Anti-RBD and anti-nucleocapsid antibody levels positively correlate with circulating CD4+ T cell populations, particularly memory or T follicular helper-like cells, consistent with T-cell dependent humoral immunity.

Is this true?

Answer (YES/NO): NO